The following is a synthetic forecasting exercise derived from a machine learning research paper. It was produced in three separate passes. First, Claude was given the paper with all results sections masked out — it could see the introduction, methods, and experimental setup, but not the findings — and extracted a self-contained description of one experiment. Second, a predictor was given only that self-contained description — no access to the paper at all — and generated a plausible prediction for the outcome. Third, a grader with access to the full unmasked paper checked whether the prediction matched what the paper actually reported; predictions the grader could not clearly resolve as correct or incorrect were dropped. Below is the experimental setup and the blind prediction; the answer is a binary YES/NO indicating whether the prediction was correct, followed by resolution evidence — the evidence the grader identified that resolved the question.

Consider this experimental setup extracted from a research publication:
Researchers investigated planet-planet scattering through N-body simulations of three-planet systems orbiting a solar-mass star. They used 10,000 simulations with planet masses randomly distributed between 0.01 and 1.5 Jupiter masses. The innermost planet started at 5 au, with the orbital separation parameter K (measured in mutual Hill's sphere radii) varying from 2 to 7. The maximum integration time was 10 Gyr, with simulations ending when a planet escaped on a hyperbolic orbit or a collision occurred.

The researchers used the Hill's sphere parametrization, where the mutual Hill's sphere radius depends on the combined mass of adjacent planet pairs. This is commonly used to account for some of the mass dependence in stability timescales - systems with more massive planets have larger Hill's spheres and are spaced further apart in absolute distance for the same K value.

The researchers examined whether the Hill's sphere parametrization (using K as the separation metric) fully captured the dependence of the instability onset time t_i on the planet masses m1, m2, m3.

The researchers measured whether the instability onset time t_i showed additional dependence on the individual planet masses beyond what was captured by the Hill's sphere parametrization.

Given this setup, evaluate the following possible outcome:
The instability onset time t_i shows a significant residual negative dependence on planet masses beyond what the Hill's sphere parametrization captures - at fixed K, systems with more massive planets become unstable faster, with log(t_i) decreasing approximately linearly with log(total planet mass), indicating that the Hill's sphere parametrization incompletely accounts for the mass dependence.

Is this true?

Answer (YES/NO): NO